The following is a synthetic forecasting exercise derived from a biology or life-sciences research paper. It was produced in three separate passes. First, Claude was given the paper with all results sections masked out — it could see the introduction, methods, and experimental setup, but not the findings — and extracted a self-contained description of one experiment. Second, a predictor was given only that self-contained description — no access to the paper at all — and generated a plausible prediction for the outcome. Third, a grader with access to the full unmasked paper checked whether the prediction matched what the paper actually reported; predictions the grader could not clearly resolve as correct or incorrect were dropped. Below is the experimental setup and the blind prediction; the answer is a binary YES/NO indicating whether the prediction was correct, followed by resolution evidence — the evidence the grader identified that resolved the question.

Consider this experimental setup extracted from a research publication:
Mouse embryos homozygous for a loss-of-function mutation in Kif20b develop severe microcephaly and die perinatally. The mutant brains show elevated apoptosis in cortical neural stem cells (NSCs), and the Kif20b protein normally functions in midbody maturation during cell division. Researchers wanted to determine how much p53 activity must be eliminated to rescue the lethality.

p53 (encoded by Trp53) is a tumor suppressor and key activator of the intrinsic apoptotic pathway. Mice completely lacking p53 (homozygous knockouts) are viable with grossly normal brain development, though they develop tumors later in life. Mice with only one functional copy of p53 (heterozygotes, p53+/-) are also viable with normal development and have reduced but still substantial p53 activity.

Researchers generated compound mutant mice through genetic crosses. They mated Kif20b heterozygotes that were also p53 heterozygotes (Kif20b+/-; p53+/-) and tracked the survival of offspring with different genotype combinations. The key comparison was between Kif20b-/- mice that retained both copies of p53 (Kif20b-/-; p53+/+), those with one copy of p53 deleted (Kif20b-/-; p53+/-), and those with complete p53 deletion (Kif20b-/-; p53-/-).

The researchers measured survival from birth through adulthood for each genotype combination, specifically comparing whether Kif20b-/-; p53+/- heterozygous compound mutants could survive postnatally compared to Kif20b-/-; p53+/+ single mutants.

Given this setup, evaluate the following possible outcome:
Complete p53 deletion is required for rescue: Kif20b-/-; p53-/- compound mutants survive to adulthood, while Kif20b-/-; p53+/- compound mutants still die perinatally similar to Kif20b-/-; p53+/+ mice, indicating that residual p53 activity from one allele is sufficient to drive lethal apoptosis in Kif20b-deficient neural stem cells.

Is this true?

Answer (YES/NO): NO